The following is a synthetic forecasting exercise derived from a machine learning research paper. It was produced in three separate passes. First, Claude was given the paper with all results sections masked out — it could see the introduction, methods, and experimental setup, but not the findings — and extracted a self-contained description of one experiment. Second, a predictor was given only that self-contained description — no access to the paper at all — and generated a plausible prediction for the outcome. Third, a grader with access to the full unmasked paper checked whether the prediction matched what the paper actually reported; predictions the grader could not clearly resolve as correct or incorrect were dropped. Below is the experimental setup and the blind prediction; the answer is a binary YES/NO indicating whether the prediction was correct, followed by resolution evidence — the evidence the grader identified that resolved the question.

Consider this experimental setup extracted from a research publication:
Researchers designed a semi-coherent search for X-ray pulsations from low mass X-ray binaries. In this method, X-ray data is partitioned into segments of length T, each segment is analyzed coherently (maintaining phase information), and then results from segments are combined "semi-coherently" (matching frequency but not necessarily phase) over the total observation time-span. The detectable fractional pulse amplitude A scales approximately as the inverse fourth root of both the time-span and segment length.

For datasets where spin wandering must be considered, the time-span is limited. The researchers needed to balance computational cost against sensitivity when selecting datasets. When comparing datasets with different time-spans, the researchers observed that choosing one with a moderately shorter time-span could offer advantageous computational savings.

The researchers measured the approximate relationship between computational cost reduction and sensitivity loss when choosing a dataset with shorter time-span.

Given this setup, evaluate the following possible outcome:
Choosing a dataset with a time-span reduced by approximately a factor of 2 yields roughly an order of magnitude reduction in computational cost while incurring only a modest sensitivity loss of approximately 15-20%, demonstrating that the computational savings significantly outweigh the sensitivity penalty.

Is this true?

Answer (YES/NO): NO